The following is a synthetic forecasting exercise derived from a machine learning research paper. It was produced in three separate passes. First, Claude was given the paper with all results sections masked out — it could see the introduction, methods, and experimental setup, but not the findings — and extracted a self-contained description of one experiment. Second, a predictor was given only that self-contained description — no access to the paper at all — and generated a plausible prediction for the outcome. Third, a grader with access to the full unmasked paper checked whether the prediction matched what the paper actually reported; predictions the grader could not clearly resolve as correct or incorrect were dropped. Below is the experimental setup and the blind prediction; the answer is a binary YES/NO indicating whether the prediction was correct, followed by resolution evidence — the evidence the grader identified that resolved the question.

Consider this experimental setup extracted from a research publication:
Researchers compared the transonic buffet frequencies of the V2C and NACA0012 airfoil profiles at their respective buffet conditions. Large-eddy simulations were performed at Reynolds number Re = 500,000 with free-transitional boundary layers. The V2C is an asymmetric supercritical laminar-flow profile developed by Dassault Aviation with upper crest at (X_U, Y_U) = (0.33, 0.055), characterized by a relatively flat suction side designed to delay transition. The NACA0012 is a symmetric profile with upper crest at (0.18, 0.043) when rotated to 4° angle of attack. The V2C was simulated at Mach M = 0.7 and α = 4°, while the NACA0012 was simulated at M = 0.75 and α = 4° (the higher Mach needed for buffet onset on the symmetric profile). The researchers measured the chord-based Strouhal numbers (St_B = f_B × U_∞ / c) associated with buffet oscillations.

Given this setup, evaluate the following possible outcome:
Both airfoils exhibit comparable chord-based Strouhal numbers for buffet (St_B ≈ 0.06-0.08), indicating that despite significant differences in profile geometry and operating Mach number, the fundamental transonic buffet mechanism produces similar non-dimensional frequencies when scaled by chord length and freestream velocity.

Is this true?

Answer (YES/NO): NO